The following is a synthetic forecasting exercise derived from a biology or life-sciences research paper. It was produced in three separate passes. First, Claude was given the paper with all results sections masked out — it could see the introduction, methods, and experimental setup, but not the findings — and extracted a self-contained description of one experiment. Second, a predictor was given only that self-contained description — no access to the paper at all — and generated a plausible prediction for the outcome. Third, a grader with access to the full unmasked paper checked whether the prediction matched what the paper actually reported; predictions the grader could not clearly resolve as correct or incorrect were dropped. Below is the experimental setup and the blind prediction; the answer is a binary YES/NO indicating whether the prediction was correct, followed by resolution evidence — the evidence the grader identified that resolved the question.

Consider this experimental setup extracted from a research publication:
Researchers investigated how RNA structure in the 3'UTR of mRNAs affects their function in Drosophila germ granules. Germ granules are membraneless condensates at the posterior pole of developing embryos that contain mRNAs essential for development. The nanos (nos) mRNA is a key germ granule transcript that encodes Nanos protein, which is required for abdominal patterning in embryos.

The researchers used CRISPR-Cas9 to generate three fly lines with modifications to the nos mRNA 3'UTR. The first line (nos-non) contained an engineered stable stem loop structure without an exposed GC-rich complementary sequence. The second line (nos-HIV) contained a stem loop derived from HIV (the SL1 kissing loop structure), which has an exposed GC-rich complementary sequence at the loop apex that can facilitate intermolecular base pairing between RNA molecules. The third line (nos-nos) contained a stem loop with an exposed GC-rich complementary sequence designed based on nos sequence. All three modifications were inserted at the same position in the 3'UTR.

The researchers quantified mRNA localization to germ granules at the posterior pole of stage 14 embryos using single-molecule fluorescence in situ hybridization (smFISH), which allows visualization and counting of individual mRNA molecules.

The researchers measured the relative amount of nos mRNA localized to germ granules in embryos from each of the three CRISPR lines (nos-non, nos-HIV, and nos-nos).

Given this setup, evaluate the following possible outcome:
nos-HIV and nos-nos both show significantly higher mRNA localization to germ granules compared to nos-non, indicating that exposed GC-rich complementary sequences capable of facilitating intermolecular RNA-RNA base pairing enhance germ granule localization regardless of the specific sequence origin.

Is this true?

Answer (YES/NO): YES